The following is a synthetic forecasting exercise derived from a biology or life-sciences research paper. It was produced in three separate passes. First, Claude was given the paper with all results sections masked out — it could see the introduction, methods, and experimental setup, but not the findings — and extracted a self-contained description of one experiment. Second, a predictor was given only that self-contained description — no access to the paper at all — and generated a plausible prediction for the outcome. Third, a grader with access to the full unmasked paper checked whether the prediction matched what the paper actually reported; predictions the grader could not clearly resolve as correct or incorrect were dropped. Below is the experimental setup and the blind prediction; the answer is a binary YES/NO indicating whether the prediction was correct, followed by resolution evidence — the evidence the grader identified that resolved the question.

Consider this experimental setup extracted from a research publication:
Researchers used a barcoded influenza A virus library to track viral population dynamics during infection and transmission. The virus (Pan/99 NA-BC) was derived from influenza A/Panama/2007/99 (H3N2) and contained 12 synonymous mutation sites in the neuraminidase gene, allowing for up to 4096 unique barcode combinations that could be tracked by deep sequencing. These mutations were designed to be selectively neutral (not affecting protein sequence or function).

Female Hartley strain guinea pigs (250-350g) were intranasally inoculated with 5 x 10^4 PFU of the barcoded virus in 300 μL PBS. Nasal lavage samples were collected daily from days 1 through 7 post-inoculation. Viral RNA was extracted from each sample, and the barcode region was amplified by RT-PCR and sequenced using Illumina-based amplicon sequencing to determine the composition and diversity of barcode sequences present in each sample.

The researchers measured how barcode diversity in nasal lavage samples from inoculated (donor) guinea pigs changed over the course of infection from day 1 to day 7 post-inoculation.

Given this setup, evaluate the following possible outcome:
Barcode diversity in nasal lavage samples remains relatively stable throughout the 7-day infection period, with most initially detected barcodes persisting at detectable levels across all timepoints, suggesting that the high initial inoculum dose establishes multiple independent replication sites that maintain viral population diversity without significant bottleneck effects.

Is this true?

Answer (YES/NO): NO